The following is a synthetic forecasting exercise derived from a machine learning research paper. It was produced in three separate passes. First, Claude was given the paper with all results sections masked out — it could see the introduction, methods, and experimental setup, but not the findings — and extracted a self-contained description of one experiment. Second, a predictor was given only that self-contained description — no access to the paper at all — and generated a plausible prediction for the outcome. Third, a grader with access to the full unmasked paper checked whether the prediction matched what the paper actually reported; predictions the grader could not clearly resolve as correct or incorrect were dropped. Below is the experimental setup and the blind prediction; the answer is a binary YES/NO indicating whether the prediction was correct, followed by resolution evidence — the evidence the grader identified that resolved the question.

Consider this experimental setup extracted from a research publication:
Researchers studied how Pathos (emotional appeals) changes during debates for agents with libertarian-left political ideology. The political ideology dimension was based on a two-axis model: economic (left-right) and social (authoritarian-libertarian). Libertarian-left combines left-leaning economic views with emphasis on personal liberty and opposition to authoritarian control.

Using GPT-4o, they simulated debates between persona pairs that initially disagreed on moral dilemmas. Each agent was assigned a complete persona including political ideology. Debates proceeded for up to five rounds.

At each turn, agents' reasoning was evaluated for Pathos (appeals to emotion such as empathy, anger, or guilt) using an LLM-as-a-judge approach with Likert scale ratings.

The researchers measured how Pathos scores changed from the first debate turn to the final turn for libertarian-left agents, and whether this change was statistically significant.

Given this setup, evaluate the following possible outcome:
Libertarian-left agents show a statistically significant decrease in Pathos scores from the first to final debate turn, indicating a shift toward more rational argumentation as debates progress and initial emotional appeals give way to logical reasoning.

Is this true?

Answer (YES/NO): YES